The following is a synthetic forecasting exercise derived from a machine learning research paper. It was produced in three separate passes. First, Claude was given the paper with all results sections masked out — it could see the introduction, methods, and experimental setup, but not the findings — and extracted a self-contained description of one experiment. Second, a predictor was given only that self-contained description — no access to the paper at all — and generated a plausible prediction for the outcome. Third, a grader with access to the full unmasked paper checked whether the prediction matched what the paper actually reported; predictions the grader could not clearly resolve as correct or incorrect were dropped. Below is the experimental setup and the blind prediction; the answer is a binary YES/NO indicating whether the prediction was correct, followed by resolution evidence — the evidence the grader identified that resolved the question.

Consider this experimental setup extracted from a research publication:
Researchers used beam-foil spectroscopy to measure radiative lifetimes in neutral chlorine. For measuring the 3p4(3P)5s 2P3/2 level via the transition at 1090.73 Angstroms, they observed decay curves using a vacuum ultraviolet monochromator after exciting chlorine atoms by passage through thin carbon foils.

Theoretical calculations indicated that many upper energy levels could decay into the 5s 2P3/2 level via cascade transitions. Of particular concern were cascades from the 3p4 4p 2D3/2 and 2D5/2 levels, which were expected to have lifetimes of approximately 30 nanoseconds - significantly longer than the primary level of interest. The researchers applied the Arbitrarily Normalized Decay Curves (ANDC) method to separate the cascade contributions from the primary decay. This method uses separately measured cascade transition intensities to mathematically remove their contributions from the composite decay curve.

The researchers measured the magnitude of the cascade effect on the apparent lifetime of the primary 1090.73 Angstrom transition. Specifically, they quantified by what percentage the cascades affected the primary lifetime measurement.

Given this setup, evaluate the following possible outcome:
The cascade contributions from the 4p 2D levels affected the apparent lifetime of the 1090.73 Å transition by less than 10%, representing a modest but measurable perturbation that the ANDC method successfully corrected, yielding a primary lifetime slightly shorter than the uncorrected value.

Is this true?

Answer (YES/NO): NO